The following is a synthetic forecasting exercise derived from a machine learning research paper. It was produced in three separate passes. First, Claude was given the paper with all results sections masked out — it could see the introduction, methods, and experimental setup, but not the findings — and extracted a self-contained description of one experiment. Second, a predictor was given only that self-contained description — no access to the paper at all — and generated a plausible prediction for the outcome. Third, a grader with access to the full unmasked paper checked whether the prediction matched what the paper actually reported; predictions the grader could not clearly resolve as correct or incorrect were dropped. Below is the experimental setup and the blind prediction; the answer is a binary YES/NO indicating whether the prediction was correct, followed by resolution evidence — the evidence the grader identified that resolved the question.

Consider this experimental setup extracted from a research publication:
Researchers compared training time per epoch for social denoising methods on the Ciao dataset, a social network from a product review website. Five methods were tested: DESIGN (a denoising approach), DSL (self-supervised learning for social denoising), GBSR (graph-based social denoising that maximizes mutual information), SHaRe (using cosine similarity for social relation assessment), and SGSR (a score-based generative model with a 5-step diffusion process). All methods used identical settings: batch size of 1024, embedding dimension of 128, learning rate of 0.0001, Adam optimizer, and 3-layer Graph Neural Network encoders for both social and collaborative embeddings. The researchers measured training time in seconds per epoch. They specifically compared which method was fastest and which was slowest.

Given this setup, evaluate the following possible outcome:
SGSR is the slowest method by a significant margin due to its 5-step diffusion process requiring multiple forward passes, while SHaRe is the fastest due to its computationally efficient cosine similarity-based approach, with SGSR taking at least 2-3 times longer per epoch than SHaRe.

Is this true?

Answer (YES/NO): NO